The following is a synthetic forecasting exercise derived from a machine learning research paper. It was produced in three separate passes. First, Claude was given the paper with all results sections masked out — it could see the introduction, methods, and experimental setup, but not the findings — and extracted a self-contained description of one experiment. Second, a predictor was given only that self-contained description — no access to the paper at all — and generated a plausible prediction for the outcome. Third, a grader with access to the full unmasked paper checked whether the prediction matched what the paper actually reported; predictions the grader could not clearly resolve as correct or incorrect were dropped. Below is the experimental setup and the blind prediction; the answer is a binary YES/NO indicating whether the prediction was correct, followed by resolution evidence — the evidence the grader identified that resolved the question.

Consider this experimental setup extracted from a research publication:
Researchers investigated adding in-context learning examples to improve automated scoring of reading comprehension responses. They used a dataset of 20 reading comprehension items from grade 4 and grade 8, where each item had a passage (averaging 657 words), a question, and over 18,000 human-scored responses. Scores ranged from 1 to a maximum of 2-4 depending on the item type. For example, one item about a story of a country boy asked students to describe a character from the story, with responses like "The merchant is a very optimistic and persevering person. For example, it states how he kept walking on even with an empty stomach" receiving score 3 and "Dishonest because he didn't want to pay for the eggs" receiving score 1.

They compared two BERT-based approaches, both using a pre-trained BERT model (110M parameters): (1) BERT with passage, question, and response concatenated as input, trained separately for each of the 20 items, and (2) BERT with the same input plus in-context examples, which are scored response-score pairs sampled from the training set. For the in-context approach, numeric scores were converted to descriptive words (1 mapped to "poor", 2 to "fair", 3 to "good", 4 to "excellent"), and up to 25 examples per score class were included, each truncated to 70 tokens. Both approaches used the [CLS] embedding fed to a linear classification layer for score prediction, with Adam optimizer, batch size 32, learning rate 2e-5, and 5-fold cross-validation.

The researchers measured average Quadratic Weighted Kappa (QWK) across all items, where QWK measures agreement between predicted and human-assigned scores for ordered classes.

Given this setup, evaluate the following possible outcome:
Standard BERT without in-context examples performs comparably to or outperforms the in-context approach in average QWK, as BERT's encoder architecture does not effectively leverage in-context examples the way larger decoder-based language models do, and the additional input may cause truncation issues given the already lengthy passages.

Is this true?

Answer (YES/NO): NO